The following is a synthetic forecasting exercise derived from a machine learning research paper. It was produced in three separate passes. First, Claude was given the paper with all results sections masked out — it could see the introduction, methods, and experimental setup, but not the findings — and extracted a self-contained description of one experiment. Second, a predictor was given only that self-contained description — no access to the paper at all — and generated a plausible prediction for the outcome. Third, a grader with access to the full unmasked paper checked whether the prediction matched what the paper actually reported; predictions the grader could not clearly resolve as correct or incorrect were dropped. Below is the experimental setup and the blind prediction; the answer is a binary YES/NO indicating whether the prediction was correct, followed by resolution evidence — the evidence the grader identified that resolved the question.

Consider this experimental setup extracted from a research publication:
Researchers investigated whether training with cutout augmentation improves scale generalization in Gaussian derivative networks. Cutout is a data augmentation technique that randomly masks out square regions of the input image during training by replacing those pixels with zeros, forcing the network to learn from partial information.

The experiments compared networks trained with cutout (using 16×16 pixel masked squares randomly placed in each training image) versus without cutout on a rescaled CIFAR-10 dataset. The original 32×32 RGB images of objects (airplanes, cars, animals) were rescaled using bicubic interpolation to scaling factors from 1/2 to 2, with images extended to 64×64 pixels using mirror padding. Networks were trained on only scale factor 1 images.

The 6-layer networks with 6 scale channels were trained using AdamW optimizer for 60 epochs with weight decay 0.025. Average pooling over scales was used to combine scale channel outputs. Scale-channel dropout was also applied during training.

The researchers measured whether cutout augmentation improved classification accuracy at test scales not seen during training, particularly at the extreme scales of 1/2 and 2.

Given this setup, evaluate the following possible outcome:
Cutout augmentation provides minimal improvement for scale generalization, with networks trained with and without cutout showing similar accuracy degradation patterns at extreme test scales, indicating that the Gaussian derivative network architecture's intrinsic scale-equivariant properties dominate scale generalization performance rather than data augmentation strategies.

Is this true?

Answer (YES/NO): YES